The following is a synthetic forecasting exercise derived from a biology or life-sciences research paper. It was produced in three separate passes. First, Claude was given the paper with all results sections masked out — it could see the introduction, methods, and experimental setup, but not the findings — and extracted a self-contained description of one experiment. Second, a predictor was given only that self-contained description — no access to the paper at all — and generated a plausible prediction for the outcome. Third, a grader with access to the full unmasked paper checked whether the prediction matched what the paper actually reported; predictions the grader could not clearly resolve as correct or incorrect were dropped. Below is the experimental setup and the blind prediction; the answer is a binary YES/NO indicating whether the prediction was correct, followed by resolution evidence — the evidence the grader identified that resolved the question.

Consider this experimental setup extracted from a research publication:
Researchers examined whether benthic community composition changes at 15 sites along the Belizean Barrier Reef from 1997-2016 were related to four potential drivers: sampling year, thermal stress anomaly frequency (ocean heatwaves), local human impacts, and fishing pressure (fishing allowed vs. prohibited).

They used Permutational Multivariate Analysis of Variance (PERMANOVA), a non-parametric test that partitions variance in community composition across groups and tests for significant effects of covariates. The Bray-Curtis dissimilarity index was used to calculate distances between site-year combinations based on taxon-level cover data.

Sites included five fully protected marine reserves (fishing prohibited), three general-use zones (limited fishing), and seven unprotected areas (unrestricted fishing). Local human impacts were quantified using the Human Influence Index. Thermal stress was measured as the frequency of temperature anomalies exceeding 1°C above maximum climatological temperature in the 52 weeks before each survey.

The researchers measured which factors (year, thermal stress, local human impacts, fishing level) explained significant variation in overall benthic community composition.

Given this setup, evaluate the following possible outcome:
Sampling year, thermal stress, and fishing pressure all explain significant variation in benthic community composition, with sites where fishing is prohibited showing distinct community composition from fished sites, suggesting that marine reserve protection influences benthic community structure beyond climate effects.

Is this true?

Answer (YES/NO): NO